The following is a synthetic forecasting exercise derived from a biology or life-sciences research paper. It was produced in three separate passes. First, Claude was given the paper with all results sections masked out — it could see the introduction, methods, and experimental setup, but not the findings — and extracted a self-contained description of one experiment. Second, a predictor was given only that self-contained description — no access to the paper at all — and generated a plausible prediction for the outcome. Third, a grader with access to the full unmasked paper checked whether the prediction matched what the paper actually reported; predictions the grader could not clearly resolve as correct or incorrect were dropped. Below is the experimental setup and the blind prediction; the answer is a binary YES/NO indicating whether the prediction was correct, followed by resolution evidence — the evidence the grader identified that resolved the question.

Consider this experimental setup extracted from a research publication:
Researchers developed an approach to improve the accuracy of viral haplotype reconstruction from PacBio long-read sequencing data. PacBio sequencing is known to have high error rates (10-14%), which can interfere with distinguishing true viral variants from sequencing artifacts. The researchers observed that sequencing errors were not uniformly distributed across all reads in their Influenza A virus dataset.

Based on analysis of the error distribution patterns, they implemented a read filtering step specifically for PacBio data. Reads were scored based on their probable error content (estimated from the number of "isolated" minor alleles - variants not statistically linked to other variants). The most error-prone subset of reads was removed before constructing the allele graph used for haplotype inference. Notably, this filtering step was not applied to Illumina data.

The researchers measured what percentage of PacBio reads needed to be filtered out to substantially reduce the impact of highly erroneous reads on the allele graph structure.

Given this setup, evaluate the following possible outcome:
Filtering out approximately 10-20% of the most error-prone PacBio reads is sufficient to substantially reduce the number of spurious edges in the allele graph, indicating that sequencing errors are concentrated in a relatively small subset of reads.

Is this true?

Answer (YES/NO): YES